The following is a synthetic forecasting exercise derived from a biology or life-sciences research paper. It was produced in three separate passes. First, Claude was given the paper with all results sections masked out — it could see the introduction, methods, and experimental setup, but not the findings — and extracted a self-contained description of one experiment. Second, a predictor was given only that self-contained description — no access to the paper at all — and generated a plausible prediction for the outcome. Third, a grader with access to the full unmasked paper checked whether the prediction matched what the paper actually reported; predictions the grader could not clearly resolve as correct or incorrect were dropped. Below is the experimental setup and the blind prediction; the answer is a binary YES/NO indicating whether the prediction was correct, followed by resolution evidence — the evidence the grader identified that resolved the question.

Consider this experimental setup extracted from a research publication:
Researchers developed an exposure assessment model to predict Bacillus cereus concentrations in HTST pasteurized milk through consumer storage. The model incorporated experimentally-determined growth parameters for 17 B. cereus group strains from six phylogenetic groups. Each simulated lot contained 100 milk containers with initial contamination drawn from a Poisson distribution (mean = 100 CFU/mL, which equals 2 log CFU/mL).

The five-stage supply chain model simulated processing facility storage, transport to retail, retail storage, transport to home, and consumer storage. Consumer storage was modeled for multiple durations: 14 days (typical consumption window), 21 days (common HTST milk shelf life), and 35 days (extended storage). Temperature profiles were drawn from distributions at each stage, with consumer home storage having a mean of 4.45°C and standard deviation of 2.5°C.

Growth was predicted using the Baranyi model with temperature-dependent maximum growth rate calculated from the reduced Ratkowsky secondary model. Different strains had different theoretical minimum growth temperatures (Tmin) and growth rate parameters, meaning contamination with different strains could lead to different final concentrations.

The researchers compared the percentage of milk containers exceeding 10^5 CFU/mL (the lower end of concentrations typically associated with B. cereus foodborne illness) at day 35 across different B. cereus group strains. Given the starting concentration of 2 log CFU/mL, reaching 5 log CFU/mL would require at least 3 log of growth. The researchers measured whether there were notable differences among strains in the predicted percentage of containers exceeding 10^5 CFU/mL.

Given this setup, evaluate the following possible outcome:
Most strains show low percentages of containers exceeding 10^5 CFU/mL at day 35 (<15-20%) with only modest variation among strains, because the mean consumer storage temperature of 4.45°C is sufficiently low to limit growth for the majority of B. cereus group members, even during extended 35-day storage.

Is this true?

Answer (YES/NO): YES